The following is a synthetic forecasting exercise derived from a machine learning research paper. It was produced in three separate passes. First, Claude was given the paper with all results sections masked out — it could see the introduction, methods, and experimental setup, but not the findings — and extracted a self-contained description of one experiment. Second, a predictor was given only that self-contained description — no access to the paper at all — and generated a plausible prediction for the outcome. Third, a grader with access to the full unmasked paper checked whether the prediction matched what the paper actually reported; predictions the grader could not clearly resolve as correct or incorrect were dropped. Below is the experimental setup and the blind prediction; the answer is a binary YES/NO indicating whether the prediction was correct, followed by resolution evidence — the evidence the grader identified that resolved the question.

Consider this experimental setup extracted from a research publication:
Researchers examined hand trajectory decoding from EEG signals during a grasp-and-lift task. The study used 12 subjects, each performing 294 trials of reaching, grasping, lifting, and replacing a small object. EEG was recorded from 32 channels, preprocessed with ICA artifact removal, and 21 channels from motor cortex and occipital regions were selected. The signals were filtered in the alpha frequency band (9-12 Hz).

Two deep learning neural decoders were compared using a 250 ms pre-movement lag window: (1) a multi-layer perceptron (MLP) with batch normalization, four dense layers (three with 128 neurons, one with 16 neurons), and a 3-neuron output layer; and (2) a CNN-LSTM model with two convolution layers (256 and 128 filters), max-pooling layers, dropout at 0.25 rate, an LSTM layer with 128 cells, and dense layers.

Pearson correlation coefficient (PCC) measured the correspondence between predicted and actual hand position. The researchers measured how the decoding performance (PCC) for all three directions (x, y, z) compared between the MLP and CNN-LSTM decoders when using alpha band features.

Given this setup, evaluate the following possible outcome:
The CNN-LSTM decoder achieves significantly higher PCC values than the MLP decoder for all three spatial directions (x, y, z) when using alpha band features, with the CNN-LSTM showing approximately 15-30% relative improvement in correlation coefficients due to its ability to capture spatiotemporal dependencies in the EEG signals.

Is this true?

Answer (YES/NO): NO